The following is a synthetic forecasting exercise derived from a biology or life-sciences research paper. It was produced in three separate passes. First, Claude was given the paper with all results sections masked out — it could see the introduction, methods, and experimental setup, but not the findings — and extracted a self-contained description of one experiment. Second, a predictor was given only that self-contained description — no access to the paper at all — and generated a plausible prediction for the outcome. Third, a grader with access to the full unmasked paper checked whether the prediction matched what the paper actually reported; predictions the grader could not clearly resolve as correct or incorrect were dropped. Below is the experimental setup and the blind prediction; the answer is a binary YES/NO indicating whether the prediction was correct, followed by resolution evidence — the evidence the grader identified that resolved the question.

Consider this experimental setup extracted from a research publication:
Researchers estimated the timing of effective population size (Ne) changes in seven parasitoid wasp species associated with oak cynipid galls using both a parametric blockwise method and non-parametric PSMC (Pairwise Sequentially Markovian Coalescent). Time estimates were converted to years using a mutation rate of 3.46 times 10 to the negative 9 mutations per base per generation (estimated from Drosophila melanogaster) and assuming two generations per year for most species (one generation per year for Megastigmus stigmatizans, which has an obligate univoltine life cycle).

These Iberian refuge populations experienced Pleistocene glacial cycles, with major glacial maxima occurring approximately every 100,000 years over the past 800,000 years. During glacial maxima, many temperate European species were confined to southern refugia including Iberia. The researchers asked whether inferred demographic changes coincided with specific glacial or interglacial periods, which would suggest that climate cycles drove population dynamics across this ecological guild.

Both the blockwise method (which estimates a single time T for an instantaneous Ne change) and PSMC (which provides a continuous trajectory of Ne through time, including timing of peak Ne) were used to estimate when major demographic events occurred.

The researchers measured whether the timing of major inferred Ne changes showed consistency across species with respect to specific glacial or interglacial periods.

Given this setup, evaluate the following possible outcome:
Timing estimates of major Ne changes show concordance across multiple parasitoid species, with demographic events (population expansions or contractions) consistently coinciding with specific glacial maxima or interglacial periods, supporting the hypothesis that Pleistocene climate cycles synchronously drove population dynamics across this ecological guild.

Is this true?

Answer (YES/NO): NO